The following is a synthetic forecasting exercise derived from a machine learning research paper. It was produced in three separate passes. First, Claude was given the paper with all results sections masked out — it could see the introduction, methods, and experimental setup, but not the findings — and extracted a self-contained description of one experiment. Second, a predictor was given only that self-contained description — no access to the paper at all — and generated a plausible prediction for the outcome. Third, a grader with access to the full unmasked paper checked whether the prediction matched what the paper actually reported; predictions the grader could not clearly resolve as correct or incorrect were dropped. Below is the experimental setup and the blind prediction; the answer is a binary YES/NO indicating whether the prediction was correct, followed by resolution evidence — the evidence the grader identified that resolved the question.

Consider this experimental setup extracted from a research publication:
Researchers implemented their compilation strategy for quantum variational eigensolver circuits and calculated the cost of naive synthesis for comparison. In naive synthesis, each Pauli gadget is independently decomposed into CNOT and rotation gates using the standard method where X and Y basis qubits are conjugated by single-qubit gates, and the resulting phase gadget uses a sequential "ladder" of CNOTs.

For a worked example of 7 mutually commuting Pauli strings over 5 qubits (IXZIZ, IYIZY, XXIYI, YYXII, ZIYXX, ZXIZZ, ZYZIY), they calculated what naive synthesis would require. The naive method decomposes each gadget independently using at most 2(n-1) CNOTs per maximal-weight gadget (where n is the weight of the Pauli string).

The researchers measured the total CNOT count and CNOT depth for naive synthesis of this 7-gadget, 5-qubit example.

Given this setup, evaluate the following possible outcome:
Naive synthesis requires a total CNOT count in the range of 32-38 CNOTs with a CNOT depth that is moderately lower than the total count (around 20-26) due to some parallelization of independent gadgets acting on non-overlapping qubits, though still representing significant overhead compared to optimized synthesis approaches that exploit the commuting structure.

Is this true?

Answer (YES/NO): NO